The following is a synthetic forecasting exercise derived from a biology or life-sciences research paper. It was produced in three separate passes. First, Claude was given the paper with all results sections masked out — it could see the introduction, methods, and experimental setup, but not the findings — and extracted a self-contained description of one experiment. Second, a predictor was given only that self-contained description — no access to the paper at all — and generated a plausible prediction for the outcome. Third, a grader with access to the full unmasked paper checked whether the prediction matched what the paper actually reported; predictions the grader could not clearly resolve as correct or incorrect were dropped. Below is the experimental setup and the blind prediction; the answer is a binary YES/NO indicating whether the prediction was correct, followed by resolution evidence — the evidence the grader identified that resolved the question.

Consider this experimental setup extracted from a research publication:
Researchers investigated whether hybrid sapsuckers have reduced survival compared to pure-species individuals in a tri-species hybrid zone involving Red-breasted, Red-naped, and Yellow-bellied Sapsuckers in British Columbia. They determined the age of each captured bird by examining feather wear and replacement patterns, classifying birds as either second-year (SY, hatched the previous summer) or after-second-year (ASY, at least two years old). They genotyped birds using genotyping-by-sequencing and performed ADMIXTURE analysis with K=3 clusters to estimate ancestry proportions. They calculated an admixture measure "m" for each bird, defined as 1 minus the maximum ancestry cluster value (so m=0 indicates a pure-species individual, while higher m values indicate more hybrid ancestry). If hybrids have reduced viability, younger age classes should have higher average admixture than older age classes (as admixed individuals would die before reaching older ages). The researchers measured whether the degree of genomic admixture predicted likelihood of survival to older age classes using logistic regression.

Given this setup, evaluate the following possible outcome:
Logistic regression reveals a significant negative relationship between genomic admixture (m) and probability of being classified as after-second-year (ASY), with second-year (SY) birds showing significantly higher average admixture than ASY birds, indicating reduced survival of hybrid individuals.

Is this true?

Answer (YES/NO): NO